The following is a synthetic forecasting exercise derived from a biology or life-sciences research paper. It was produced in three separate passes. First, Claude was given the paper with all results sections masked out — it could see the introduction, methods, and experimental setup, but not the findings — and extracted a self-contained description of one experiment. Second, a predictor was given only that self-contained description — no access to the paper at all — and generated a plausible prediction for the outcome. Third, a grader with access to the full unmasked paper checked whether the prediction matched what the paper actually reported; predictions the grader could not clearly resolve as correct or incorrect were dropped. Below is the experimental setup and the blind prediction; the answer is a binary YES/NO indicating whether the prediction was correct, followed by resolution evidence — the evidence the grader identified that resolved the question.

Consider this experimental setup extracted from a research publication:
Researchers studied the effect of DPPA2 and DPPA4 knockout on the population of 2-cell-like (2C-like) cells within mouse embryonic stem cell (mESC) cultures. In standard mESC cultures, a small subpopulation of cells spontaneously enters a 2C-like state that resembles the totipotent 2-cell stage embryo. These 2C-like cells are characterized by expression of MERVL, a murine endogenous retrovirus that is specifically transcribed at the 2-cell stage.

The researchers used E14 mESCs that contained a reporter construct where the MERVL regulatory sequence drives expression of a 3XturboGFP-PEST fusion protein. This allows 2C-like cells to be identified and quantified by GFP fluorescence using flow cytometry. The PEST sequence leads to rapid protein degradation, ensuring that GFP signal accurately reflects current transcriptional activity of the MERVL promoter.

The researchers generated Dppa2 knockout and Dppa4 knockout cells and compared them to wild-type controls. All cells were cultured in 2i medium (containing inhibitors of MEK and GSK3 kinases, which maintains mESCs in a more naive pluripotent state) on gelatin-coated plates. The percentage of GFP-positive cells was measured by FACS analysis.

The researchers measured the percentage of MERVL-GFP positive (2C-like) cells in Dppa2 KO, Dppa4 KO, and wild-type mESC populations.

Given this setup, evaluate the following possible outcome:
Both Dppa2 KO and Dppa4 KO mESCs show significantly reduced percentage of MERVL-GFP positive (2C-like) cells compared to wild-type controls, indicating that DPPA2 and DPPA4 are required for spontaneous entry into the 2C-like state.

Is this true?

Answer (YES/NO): YES